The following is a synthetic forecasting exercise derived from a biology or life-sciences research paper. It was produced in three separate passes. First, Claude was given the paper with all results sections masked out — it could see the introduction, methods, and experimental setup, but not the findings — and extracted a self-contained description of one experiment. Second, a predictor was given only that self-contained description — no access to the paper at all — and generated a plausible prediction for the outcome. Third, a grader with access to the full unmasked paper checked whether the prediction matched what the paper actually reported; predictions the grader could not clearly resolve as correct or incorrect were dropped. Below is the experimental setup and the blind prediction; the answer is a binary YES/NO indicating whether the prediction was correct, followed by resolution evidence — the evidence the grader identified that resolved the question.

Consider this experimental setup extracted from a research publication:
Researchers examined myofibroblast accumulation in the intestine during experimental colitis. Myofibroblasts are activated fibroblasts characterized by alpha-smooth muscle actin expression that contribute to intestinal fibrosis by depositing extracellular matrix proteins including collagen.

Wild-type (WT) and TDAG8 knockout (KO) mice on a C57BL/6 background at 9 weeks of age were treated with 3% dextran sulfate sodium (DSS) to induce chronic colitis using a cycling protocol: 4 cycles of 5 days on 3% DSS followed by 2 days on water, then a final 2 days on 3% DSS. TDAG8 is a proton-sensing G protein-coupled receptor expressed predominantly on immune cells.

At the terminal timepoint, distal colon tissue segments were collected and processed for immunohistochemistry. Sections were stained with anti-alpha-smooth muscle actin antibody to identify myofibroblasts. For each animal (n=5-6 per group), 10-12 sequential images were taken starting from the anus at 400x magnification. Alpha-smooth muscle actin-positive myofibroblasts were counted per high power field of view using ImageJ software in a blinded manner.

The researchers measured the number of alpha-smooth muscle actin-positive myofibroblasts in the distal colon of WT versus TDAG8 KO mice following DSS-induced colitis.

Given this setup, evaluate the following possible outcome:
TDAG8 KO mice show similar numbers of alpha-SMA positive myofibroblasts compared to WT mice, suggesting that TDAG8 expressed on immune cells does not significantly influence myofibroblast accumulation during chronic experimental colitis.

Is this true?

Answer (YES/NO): NO